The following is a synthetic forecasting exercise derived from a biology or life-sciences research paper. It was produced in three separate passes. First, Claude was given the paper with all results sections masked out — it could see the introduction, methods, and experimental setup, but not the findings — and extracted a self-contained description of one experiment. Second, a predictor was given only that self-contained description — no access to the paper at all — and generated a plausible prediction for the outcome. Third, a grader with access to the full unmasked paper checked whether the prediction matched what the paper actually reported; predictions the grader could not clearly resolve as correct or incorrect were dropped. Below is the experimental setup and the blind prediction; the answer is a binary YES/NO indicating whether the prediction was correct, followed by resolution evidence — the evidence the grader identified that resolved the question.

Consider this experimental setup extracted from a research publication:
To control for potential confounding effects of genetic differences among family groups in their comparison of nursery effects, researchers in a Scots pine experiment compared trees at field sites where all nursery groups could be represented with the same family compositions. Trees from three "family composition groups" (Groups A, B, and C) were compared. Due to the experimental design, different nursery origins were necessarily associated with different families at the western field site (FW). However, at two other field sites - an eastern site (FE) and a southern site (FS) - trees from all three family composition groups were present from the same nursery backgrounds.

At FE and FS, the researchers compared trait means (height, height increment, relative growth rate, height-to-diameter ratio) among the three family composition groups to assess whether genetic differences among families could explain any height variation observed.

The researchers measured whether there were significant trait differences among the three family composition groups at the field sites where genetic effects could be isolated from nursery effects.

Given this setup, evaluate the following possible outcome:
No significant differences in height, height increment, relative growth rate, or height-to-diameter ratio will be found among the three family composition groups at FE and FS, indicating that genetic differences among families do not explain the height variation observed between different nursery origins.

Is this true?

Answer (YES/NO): NO